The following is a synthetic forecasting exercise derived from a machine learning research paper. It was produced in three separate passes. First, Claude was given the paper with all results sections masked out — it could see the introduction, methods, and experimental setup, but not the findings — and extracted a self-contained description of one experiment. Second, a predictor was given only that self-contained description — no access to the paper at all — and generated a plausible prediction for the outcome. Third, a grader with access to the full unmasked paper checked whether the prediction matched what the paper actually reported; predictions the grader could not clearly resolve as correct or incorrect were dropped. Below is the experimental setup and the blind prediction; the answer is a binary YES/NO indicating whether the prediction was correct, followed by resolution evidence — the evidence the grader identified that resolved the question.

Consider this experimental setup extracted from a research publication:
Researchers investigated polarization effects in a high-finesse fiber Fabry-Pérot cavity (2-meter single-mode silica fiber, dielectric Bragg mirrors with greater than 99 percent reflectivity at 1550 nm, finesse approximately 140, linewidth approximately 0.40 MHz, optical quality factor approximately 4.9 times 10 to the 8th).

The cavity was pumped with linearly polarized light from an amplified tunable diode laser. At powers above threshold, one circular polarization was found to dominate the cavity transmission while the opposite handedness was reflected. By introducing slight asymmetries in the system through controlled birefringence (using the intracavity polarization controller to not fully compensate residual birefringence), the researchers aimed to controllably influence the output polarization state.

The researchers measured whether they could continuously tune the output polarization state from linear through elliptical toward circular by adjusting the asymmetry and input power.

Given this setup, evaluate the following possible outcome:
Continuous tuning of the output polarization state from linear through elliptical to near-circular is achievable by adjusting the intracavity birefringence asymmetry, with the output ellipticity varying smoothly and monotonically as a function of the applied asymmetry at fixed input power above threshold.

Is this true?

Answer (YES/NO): NO